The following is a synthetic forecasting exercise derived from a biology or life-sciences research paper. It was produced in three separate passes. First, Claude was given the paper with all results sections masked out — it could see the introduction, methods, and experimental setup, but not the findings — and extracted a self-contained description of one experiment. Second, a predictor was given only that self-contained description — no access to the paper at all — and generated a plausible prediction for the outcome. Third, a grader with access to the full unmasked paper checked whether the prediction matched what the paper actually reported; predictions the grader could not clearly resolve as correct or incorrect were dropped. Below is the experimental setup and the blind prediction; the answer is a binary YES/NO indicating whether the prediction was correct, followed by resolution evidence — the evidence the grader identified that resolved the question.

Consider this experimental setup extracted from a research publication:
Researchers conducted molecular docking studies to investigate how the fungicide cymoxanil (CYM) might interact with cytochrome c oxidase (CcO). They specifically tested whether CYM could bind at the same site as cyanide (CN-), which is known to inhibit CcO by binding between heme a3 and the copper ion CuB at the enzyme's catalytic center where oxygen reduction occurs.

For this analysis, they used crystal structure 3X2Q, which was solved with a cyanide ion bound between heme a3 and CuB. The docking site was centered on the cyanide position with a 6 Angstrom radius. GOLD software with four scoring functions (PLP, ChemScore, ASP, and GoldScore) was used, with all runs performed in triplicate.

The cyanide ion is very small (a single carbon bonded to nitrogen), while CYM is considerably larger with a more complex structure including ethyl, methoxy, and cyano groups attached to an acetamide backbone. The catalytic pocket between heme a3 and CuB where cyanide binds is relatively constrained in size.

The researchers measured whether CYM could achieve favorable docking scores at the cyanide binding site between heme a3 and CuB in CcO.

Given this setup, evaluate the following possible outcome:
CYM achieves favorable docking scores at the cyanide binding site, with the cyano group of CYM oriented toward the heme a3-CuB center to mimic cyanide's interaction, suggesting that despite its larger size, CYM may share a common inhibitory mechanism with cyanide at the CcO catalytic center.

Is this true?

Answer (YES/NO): NO